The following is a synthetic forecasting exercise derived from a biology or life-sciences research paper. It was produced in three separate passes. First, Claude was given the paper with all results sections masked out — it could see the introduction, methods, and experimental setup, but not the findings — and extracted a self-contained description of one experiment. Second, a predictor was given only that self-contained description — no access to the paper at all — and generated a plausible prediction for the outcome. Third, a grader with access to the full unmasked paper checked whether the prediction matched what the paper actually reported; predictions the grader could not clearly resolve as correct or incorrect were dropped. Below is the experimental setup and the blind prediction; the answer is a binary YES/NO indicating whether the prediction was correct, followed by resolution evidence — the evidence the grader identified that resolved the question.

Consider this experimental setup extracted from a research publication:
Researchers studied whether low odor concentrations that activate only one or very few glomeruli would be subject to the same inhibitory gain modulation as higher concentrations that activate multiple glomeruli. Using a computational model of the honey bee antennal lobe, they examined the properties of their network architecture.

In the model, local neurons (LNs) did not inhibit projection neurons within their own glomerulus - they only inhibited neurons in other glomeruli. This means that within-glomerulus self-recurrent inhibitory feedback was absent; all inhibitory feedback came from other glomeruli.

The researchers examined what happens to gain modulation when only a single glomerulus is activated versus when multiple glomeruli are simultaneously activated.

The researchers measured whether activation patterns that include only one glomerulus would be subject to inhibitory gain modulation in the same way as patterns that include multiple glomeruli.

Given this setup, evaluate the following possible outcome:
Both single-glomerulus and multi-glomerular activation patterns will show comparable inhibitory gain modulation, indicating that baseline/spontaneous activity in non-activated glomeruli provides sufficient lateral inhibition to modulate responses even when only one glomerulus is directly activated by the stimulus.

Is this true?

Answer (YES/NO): NO